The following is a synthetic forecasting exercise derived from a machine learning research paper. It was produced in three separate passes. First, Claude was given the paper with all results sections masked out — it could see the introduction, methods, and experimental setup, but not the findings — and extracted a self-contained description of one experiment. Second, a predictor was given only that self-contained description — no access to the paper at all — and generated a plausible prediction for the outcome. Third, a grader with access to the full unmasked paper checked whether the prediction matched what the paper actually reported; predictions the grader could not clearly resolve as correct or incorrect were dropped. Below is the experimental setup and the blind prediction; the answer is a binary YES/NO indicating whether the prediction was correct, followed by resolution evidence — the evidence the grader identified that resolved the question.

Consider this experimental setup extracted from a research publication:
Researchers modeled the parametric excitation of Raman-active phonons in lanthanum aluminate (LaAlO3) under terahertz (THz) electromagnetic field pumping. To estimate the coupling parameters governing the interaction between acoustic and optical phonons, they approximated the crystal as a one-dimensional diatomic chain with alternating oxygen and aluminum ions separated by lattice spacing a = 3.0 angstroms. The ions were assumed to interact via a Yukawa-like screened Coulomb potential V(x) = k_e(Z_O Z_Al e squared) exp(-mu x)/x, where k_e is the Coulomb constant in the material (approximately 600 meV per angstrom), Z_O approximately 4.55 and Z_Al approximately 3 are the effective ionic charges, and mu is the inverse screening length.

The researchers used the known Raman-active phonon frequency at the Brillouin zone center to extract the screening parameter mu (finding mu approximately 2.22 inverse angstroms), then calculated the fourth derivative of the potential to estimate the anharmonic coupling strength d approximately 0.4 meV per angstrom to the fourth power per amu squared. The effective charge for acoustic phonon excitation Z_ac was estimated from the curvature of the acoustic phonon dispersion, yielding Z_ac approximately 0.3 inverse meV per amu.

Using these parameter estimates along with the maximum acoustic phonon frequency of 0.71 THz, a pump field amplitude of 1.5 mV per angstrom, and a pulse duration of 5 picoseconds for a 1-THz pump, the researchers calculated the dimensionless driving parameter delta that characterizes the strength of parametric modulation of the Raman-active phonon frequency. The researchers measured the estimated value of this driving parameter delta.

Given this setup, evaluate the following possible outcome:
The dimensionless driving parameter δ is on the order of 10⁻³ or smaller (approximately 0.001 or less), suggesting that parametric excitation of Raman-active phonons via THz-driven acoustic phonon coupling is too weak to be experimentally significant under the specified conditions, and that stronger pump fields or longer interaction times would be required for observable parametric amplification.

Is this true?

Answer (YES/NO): NO